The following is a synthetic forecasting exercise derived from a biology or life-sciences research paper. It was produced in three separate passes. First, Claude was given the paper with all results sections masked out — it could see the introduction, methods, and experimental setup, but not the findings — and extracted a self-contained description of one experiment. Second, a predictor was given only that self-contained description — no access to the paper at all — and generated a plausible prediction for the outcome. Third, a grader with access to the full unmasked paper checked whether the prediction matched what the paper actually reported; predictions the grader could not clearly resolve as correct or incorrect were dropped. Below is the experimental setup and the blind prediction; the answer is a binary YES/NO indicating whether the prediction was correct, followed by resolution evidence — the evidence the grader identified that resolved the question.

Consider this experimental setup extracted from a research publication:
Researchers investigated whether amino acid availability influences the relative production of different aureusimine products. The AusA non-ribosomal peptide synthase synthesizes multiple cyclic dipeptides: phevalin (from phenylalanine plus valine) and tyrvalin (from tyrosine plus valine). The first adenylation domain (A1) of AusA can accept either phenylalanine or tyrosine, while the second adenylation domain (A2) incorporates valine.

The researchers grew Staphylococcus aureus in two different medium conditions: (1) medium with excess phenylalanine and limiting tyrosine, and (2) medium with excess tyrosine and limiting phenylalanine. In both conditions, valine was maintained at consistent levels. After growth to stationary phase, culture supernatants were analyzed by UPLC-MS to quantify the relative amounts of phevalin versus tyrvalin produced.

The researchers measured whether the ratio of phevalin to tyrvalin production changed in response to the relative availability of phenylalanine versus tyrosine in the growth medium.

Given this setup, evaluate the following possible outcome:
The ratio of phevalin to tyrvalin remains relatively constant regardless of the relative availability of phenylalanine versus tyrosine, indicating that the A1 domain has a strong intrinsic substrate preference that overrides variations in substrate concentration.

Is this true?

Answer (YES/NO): NO